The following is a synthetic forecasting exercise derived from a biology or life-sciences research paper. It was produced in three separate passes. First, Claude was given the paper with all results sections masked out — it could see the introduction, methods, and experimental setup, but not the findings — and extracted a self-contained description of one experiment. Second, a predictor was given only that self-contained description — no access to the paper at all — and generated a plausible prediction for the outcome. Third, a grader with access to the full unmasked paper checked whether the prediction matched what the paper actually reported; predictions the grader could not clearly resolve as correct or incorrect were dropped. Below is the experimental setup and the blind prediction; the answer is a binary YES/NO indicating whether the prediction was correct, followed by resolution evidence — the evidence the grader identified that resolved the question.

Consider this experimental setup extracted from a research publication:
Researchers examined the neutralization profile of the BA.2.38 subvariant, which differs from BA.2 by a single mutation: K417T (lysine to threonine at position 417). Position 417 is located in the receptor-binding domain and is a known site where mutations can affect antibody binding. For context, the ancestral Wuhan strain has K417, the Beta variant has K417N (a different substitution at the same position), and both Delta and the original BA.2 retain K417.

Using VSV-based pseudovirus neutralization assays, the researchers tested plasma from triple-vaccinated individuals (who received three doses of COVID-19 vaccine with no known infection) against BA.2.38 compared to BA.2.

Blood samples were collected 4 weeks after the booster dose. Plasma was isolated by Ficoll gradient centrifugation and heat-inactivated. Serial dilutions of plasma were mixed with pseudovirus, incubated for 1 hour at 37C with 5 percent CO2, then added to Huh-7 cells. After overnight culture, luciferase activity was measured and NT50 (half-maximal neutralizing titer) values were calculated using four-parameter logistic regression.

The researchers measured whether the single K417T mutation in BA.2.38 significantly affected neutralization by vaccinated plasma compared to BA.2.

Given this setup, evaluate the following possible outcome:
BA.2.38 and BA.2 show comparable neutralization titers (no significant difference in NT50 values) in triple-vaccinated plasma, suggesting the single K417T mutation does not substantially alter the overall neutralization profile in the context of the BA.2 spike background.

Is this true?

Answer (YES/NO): YES